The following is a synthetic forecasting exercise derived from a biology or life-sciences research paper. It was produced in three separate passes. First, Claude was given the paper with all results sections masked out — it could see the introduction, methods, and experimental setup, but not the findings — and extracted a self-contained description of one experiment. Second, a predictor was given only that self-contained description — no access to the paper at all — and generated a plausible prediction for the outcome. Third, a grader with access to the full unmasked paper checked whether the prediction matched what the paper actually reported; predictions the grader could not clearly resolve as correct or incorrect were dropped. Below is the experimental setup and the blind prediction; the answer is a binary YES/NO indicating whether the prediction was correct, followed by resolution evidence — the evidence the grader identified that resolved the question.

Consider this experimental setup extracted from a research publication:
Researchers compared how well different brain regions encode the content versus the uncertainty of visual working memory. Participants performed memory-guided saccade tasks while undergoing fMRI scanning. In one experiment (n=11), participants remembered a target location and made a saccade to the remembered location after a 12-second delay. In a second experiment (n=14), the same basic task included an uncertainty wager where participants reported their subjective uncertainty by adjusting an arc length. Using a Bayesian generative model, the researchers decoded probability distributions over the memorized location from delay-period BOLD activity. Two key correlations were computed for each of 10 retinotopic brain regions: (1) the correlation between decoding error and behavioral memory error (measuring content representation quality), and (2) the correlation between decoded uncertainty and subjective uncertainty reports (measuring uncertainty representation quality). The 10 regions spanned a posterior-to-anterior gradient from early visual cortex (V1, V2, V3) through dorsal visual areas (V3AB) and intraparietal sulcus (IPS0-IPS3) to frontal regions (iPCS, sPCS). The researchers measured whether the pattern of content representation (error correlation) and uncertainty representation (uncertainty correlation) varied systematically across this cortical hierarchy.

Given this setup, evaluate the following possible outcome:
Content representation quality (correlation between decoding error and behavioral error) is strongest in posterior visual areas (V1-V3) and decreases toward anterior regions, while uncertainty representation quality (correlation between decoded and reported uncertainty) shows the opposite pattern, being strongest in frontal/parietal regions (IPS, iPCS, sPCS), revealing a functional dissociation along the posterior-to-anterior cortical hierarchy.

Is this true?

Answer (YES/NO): NO